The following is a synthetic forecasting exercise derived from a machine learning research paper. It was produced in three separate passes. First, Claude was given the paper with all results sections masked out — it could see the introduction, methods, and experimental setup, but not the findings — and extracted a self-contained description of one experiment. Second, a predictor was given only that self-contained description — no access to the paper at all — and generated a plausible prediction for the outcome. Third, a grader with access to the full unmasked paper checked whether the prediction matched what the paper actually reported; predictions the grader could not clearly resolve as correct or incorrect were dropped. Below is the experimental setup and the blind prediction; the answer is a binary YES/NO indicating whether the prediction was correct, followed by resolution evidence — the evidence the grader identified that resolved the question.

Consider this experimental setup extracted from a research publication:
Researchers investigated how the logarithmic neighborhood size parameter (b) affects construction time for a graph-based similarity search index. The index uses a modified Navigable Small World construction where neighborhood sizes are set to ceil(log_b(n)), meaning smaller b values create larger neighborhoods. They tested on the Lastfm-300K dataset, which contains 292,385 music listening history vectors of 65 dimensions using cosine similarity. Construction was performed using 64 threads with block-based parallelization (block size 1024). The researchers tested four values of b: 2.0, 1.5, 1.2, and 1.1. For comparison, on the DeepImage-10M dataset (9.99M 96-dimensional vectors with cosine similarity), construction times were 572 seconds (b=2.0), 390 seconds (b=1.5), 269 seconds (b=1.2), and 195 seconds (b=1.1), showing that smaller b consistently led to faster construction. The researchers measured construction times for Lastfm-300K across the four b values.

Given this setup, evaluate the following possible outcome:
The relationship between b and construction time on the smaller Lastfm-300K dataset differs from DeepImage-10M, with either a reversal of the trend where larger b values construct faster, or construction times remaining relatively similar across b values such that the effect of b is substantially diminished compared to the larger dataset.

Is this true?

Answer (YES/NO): NO